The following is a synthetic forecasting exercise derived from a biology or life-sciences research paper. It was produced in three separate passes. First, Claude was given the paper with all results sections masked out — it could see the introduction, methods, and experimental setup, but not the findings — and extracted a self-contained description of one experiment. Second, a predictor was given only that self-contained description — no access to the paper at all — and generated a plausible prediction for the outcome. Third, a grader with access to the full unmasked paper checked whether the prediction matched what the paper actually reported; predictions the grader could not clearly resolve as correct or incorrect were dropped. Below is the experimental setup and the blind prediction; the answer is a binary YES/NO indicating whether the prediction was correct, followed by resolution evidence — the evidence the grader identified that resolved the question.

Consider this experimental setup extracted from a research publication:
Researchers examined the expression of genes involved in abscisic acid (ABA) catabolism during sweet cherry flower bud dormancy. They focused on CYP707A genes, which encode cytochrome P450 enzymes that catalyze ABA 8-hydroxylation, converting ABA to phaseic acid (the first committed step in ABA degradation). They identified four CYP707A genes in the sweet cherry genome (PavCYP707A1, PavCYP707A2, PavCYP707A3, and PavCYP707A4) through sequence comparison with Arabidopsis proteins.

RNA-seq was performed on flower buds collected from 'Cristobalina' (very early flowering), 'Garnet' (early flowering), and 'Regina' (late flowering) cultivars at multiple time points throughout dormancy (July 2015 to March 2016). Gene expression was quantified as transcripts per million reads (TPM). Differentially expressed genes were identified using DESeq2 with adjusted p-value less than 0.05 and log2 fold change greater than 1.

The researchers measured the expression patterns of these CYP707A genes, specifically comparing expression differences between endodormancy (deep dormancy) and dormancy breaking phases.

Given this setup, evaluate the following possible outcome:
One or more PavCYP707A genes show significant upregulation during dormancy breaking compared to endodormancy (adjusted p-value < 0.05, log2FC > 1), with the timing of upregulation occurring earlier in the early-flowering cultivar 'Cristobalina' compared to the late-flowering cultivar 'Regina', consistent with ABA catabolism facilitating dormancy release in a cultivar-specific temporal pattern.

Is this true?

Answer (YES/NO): YES